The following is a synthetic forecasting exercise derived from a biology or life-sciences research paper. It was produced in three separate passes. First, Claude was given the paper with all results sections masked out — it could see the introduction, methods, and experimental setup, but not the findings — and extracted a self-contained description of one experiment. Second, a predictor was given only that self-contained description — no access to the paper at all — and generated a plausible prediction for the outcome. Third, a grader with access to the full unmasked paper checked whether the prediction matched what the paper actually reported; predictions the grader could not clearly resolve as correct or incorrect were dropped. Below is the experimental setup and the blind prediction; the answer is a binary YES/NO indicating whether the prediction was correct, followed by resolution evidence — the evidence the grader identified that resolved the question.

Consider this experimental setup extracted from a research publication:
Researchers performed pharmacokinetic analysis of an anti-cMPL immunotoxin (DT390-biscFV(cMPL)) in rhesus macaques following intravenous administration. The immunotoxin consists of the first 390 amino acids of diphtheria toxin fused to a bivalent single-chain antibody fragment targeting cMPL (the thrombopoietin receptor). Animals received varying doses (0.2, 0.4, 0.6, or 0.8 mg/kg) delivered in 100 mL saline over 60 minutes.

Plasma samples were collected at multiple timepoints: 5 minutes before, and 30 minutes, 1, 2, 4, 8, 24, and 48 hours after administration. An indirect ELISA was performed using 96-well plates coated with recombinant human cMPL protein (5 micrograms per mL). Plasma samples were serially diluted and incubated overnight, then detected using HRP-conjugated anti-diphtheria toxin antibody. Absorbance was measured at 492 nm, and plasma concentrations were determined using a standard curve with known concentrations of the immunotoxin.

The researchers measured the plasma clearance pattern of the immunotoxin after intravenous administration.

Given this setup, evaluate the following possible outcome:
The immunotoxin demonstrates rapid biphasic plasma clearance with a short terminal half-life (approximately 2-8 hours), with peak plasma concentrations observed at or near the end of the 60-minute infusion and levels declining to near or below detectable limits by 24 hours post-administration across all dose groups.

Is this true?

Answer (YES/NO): NO